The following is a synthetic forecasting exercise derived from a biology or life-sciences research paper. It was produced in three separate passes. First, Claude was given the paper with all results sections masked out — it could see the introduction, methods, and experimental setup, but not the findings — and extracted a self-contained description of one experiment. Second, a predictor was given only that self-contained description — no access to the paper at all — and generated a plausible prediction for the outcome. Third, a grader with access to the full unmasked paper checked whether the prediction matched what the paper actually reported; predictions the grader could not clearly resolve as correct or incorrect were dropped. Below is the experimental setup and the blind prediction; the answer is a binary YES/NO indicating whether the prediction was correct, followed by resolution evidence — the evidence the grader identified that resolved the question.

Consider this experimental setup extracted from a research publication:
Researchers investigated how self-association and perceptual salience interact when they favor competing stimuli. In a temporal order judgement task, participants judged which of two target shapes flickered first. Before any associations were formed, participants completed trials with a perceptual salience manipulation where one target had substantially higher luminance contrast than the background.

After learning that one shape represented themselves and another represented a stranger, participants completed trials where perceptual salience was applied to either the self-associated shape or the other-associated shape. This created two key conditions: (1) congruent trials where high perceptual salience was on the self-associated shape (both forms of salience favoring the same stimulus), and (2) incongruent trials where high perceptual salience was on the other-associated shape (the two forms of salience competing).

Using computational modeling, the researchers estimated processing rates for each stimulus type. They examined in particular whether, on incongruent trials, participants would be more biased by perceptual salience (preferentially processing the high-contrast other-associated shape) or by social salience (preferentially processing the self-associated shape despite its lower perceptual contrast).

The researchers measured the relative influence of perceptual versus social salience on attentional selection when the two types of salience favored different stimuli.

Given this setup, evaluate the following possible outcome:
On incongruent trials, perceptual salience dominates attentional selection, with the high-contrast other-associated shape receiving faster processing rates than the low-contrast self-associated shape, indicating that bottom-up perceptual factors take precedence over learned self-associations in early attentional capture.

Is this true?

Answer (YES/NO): NO